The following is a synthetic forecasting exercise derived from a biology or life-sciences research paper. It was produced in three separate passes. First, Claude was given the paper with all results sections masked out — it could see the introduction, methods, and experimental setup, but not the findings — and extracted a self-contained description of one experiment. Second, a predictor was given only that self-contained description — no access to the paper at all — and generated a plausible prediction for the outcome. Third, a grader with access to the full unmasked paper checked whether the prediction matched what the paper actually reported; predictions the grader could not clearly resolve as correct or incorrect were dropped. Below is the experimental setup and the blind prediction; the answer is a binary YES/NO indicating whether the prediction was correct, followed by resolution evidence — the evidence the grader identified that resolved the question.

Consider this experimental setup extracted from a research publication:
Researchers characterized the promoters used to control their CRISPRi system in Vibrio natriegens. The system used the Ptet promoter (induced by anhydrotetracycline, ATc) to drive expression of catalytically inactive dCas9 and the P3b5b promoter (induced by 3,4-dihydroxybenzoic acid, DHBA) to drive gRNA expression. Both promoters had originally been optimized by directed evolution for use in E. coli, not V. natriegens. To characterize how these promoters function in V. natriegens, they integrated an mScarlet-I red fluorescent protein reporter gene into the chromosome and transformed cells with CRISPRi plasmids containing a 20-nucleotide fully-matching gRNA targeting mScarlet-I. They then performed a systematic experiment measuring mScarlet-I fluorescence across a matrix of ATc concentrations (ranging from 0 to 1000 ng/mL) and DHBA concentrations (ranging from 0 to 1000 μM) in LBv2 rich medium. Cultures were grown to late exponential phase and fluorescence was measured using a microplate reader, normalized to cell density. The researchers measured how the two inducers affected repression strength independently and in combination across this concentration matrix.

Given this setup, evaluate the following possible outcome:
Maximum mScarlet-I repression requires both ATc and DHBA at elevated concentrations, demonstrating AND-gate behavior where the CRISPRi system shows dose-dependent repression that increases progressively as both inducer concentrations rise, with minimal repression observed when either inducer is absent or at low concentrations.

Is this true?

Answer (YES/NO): NO